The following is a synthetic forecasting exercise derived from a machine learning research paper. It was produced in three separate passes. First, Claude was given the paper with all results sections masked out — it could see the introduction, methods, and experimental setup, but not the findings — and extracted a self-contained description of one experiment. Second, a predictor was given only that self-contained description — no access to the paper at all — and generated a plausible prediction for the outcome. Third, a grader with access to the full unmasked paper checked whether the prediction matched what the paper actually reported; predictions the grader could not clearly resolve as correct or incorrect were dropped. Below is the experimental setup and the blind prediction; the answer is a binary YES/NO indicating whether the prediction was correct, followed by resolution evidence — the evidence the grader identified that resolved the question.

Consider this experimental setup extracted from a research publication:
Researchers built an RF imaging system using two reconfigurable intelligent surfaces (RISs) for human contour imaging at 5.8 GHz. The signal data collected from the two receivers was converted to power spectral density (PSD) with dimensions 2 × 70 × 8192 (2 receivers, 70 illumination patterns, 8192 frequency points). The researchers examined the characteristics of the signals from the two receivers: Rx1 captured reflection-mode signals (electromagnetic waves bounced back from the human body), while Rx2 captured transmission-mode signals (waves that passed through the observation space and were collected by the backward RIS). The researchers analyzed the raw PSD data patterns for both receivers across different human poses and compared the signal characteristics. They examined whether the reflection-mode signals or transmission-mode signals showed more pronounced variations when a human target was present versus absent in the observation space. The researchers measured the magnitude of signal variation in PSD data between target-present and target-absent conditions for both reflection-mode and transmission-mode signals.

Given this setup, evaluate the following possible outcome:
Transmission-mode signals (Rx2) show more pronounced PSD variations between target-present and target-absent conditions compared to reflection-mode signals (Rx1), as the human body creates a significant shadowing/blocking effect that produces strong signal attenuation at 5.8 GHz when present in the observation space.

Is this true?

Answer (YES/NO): YES